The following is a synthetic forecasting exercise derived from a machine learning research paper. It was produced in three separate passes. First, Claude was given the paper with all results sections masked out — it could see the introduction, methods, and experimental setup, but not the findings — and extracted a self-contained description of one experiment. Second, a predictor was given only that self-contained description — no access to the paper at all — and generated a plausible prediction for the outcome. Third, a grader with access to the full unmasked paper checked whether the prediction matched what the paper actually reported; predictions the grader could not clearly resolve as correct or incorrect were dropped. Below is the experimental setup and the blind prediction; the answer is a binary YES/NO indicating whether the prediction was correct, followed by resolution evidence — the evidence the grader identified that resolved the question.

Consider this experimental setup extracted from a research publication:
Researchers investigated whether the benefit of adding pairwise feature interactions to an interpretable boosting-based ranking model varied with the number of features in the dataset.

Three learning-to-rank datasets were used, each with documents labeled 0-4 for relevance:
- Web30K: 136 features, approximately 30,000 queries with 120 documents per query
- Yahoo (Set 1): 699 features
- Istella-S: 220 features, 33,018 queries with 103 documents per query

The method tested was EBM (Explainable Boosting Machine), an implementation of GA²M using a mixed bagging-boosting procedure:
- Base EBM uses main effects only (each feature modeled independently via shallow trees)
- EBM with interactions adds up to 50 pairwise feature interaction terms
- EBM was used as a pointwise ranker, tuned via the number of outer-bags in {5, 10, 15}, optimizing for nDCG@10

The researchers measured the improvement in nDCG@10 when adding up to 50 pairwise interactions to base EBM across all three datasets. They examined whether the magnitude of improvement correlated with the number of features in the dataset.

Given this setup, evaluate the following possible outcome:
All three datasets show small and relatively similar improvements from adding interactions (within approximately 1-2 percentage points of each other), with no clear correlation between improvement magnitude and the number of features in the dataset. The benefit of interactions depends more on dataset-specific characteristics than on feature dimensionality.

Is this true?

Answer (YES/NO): NO